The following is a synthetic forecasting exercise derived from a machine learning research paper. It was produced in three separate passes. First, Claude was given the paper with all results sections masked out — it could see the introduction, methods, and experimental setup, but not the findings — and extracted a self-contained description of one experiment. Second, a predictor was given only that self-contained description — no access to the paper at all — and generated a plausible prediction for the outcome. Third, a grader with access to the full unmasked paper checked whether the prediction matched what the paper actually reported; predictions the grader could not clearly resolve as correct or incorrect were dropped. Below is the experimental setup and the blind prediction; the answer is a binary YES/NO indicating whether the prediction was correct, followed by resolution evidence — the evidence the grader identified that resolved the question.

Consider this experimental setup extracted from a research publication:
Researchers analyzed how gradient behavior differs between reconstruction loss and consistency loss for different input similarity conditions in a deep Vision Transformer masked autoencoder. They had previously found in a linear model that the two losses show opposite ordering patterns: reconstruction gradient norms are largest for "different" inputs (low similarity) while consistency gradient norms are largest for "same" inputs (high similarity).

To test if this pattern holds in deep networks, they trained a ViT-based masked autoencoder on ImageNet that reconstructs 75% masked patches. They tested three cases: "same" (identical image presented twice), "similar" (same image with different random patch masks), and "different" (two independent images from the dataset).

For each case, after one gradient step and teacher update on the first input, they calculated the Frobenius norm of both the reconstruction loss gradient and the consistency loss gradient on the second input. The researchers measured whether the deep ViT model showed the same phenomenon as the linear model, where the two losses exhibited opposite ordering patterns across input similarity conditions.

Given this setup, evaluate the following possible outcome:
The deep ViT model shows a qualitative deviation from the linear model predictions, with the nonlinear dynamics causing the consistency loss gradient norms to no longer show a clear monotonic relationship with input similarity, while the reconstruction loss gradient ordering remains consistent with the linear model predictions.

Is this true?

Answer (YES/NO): NO